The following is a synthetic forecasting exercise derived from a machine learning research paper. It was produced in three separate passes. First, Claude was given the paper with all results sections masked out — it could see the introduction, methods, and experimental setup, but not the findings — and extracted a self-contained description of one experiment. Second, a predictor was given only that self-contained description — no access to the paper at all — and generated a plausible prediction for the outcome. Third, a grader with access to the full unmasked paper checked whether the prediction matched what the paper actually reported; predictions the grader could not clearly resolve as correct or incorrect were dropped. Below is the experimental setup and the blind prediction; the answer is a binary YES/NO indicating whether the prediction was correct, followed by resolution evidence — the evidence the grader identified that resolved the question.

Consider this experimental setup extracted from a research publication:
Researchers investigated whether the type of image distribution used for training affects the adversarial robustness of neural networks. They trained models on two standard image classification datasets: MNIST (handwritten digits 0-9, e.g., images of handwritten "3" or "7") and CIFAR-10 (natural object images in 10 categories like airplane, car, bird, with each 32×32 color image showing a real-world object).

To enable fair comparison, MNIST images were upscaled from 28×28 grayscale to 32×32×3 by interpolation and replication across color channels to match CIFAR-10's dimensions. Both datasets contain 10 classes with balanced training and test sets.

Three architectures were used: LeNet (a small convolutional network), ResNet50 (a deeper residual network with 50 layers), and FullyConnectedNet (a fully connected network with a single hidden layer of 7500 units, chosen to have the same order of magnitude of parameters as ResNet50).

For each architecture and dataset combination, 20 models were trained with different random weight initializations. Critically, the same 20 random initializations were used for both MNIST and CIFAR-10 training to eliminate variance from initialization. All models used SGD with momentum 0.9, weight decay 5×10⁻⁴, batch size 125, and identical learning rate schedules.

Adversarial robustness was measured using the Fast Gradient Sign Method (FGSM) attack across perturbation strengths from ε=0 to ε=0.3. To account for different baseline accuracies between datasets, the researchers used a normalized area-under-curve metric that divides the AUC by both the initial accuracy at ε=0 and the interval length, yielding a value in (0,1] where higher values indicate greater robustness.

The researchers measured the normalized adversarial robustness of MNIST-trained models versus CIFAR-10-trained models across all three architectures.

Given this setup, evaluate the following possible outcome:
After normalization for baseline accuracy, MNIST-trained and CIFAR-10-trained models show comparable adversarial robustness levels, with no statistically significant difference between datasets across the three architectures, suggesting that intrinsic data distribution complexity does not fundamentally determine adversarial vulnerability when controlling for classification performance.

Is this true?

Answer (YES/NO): NO